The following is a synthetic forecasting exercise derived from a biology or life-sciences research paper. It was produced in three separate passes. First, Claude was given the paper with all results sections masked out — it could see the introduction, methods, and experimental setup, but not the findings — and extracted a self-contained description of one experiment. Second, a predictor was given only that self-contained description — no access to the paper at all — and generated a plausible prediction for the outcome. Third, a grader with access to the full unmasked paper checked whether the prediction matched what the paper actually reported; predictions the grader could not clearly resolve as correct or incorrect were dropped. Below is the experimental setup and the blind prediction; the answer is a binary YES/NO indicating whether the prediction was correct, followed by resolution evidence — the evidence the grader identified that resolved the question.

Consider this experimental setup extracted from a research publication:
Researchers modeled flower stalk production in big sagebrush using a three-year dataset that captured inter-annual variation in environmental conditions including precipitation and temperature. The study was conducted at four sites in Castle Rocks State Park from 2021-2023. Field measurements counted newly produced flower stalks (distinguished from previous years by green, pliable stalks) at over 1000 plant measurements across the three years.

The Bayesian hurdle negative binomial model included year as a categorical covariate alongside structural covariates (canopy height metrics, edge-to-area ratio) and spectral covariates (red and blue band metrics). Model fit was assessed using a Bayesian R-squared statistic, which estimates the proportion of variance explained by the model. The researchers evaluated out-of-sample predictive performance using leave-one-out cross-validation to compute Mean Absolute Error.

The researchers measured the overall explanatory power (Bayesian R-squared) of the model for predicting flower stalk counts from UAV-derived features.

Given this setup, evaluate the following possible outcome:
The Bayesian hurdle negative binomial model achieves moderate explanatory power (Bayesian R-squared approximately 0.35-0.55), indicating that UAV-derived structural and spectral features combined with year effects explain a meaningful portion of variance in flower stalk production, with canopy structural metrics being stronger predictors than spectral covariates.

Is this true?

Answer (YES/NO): YES